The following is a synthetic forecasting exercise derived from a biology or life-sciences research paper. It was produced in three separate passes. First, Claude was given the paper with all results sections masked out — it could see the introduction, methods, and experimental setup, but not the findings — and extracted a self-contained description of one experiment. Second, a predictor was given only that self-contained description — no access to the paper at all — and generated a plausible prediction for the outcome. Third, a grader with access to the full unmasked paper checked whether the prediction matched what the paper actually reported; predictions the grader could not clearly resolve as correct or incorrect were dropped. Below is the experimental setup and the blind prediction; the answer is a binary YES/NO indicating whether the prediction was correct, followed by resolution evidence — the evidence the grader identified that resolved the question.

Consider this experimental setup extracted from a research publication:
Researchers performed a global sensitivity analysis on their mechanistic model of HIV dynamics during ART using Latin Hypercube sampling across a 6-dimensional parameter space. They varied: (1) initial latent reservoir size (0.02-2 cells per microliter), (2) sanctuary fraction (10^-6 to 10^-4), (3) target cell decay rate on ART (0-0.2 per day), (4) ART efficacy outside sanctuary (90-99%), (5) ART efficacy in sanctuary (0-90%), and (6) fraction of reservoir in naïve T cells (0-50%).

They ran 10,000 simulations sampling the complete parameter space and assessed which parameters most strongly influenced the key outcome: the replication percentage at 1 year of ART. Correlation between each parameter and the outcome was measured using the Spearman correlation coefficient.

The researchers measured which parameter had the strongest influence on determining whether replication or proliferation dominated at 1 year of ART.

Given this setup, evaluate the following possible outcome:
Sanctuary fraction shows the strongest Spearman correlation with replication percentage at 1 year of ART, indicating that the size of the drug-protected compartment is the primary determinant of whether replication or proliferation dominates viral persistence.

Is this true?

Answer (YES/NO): NO